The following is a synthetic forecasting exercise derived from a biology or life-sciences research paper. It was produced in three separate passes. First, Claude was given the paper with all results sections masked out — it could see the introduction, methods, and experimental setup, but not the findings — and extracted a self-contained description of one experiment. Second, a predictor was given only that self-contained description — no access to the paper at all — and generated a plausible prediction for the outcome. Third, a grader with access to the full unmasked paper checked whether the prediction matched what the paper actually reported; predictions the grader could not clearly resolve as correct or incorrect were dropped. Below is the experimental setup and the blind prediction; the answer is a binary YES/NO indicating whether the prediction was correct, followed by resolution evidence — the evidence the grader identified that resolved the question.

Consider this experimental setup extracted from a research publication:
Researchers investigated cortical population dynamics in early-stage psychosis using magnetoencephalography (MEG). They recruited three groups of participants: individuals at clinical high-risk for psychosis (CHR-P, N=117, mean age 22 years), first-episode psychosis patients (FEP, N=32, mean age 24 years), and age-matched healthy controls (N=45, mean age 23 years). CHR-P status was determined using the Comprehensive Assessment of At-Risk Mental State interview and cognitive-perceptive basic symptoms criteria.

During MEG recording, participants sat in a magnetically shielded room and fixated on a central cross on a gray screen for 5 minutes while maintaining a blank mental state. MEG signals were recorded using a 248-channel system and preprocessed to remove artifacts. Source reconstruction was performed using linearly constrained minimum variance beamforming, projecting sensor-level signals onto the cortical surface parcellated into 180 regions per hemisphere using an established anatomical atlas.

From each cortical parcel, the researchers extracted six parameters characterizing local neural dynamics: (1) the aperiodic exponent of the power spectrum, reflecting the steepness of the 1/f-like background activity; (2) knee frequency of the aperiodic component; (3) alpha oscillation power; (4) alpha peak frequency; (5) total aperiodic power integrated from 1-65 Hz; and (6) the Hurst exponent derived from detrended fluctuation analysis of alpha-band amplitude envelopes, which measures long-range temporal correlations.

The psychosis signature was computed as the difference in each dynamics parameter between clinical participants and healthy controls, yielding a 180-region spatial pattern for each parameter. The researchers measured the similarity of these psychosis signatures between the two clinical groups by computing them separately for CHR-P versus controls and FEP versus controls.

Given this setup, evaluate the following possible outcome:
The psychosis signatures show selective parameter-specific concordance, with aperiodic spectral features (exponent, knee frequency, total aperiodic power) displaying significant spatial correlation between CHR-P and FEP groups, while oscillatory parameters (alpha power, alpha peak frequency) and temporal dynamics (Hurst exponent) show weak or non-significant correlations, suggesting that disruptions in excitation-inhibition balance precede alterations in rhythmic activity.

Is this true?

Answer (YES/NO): NO